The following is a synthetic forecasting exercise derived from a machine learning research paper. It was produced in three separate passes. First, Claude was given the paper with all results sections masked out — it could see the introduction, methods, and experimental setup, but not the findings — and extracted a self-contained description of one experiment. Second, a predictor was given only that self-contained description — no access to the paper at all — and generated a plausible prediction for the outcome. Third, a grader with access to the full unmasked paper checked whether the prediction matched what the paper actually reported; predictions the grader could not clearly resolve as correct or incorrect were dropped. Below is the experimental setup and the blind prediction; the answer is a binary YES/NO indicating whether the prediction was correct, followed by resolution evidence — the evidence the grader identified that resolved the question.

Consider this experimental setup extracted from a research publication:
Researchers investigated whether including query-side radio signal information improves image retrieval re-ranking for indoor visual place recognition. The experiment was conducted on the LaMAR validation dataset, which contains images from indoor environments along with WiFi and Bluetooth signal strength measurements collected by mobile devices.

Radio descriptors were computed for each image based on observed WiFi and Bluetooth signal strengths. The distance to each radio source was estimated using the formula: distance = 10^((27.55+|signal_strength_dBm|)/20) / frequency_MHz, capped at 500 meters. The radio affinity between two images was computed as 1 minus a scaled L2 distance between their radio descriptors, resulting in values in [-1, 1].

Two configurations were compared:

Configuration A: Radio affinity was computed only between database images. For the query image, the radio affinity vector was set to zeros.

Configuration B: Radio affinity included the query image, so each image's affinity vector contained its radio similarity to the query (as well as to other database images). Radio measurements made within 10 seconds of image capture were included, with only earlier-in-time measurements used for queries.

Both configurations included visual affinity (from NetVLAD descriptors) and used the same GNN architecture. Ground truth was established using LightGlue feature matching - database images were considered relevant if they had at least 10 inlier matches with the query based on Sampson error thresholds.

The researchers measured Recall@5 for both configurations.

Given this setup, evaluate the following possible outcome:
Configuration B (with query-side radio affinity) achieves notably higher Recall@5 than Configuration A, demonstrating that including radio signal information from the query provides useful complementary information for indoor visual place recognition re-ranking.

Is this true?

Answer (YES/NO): YES